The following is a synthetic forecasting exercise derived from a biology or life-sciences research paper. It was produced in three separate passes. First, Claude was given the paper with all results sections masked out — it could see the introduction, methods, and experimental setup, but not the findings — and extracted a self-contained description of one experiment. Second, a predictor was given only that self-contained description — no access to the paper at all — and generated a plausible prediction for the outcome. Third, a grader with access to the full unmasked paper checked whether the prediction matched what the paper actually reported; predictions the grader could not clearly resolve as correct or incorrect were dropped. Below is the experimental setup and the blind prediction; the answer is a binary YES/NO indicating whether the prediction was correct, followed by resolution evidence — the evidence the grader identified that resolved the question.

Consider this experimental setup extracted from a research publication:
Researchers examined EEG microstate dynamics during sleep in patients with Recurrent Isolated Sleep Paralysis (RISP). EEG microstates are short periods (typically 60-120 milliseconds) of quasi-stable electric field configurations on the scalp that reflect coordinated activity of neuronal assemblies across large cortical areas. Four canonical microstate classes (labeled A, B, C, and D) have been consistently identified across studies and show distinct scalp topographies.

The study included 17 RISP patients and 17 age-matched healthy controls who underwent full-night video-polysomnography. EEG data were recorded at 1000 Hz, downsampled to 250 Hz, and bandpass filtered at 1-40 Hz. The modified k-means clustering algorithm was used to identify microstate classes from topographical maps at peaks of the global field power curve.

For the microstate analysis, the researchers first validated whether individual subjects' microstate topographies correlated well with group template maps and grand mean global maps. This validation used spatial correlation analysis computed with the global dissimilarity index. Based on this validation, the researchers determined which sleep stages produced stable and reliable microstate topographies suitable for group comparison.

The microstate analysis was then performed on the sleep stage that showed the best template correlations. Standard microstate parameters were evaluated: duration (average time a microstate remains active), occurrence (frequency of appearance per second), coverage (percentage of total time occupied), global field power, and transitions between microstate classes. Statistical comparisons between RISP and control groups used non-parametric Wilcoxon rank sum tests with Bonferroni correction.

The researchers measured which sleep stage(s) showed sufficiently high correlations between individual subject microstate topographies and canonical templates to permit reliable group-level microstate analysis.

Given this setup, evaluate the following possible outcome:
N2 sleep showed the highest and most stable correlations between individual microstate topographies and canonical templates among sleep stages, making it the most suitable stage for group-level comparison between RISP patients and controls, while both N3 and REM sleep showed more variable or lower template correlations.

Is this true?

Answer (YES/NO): NO